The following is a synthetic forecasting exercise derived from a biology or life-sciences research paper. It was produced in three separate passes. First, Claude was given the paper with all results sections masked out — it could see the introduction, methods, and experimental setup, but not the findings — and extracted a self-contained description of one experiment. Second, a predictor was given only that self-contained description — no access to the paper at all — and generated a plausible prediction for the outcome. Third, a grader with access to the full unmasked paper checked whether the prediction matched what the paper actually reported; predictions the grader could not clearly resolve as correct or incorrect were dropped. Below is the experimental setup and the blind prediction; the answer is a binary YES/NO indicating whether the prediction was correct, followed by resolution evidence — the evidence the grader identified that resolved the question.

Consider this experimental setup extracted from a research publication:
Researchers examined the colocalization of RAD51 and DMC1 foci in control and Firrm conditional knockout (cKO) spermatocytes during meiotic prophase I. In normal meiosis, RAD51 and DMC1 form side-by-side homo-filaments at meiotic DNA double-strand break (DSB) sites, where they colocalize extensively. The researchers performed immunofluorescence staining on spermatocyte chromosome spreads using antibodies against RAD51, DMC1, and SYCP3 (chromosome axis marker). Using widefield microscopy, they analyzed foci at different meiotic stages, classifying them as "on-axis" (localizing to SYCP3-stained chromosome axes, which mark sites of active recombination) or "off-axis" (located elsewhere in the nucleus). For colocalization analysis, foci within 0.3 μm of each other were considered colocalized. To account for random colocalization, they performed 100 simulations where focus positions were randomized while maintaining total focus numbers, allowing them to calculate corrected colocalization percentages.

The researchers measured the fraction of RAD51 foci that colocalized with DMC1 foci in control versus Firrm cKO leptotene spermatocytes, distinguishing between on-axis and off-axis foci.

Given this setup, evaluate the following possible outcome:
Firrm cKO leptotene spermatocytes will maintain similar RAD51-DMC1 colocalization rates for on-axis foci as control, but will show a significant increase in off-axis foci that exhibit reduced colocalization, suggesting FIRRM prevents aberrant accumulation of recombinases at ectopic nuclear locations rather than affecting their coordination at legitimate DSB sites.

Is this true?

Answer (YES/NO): NO